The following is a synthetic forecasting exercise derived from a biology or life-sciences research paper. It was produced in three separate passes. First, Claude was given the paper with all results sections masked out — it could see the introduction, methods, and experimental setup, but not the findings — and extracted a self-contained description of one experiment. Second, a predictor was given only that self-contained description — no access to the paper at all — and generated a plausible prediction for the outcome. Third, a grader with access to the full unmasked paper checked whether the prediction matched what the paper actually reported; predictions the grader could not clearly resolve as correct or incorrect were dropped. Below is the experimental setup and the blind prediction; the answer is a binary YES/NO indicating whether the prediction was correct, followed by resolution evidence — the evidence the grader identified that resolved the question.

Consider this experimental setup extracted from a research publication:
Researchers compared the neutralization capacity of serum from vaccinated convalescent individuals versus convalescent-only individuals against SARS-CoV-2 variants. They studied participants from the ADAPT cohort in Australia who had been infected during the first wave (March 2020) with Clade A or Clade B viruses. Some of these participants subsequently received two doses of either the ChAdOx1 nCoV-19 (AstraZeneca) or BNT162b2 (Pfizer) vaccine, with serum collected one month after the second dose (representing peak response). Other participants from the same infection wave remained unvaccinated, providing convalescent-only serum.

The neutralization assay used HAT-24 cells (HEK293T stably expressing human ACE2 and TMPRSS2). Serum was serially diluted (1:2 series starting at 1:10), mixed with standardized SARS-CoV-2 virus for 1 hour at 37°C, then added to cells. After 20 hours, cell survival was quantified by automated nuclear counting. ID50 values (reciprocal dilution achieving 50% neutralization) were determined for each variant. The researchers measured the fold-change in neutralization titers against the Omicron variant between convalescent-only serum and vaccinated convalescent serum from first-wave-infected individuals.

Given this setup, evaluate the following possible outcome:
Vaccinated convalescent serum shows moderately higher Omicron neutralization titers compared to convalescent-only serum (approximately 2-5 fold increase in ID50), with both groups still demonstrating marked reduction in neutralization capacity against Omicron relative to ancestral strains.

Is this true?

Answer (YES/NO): NO